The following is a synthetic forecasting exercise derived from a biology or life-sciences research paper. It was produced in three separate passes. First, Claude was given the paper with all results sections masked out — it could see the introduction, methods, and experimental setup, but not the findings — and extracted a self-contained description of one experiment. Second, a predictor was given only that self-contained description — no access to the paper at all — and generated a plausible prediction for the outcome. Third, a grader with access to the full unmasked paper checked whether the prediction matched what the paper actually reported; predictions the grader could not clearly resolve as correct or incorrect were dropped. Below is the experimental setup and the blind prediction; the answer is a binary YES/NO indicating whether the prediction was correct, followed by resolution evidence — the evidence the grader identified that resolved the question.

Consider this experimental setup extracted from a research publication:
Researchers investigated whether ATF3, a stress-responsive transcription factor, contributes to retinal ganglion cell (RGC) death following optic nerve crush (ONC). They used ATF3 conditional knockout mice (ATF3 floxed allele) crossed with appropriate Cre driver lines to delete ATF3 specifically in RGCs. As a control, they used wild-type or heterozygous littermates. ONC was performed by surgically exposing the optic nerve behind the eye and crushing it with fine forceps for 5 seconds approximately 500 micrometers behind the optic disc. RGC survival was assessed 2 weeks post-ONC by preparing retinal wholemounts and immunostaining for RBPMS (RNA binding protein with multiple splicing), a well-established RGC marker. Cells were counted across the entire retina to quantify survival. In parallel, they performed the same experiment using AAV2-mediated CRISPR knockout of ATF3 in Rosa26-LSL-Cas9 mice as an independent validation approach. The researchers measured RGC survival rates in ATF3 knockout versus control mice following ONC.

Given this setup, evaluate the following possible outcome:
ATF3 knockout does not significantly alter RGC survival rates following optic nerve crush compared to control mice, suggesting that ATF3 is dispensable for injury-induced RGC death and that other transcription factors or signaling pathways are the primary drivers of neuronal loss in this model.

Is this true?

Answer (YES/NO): NO